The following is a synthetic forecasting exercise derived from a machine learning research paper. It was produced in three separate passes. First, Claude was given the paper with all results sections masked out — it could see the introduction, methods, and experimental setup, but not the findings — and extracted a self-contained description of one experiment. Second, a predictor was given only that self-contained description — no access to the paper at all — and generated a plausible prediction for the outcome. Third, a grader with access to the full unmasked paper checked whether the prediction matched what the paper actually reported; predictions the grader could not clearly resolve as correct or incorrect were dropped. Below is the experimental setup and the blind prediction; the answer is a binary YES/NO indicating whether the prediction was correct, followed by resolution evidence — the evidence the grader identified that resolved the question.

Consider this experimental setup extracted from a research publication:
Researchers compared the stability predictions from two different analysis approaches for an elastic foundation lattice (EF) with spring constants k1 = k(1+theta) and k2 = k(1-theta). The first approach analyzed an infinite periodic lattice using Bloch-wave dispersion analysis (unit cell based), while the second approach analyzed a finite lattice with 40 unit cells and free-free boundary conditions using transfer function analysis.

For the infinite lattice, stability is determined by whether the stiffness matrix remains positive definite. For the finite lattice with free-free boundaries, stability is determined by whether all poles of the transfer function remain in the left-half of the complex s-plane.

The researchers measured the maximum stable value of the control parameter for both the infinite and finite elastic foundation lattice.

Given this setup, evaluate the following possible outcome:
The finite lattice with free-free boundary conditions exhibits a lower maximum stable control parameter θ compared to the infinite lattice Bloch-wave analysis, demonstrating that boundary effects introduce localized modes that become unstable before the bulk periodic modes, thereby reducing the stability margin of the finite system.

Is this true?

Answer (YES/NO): YES